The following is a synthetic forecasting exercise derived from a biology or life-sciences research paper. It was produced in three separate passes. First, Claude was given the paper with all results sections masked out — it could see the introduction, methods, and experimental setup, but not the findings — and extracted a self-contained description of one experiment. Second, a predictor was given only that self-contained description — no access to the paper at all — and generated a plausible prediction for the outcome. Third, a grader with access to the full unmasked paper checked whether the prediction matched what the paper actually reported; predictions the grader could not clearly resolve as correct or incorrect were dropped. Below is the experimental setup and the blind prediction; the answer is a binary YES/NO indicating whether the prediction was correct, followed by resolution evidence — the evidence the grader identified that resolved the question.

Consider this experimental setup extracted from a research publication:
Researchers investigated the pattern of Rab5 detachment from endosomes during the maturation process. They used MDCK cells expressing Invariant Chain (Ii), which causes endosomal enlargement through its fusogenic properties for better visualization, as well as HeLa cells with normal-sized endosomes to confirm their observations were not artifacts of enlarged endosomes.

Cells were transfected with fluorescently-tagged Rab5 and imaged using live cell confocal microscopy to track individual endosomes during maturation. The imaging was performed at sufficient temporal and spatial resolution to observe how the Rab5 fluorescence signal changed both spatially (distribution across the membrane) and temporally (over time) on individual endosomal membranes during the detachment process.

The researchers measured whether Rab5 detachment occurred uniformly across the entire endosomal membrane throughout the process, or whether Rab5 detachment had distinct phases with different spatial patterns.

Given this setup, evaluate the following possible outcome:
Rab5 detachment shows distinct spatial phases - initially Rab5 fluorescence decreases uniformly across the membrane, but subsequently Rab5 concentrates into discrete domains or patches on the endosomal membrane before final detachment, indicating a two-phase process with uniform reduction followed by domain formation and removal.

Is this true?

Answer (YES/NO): YES